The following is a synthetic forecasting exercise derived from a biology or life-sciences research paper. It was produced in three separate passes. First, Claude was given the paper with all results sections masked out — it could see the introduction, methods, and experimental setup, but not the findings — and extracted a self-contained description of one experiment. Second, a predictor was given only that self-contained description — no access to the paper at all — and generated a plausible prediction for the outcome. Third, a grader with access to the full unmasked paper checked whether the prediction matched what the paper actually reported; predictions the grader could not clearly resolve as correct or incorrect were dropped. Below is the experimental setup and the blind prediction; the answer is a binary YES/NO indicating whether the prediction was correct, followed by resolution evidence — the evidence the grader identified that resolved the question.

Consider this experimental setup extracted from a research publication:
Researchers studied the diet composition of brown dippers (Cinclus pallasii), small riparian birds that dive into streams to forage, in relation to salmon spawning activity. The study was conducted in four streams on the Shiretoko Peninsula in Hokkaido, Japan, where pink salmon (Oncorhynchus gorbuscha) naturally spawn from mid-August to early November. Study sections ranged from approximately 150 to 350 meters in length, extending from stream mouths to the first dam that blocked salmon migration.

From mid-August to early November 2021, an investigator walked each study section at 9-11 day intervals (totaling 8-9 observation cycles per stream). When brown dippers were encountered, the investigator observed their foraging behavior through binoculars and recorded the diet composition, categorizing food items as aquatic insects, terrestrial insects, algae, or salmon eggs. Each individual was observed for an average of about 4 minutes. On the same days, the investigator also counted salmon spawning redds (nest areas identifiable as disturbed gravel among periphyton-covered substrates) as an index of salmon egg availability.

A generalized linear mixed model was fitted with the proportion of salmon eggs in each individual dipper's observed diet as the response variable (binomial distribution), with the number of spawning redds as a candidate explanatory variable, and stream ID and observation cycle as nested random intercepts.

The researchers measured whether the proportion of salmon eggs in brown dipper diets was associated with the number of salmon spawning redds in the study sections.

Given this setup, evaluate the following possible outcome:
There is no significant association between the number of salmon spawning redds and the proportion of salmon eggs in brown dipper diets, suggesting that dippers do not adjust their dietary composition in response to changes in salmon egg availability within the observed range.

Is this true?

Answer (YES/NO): NO